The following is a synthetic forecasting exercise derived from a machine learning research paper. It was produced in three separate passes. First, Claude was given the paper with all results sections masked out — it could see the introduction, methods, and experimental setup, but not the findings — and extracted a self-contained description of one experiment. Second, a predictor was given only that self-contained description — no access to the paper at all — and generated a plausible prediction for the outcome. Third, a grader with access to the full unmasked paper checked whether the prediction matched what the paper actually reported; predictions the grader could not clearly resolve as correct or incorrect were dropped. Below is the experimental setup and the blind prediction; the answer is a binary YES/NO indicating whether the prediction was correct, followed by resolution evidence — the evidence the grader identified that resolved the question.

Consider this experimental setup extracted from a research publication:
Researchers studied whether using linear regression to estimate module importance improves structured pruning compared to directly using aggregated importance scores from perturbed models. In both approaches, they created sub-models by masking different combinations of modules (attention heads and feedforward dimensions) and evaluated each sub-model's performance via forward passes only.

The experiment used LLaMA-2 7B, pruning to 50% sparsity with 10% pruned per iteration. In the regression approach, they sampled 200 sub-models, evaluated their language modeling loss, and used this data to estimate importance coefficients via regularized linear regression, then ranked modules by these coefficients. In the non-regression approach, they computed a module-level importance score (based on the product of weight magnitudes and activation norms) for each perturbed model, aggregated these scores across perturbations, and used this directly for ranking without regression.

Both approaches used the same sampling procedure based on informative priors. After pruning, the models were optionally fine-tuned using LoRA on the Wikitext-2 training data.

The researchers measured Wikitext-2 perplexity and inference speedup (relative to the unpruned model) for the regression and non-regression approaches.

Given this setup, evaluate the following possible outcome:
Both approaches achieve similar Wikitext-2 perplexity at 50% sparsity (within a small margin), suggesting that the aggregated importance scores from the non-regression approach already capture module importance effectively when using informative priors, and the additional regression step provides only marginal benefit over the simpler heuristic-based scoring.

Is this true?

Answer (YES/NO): NO